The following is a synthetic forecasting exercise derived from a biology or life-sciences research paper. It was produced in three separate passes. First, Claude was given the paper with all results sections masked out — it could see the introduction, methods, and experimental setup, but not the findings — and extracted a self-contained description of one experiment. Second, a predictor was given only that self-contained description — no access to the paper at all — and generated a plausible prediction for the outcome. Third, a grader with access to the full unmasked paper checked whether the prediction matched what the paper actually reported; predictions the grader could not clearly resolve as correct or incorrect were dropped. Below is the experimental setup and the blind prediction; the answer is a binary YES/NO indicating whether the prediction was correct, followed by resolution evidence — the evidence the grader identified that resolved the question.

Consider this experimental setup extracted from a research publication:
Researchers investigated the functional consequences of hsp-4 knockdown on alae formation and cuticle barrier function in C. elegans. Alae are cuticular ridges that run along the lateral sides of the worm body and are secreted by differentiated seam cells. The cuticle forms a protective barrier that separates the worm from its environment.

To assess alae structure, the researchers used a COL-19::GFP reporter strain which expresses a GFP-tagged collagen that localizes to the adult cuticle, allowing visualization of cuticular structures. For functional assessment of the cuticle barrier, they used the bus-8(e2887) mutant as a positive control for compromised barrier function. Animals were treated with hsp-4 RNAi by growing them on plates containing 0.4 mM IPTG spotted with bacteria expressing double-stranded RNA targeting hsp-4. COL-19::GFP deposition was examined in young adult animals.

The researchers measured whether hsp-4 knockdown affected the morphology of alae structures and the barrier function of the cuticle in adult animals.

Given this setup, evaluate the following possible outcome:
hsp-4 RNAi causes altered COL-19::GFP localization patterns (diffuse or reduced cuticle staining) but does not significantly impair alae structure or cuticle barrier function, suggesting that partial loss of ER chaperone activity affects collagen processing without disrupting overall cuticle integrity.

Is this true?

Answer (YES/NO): NO